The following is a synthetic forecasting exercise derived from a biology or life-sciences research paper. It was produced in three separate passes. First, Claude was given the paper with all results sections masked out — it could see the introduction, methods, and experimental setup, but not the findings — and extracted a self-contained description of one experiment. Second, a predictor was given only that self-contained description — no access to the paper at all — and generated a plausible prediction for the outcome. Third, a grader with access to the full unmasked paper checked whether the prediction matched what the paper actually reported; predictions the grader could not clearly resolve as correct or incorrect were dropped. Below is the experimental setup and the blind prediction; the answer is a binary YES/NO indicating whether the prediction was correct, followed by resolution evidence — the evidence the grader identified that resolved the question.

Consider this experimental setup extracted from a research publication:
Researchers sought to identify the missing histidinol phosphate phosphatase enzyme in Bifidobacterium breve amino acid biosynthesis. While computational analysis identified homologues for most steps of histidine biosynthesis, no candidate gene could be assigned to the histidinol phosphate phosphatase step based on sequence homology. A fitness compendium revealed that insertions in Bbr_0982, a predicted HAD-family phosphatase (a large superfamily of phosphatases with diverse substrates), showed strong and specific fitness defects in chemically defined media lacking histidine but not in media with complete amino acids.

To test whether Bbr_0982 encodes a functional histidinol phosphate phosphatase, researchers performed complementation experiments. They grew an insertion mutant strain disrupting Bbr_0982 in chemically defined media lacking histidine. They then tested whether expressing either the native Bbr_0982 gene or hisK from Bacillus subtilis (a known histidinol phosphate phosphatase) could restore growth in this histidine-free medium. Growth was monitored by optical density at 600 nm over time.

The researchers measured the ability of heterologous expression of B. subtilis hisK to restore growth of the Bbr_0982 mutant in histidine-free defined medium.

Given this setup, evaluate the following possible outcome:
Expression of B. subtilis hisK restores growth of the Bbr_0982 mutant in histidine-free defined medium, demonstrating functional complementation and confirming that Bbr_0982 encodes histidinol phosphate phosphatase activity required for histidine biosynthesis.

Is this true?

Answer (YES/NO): YES